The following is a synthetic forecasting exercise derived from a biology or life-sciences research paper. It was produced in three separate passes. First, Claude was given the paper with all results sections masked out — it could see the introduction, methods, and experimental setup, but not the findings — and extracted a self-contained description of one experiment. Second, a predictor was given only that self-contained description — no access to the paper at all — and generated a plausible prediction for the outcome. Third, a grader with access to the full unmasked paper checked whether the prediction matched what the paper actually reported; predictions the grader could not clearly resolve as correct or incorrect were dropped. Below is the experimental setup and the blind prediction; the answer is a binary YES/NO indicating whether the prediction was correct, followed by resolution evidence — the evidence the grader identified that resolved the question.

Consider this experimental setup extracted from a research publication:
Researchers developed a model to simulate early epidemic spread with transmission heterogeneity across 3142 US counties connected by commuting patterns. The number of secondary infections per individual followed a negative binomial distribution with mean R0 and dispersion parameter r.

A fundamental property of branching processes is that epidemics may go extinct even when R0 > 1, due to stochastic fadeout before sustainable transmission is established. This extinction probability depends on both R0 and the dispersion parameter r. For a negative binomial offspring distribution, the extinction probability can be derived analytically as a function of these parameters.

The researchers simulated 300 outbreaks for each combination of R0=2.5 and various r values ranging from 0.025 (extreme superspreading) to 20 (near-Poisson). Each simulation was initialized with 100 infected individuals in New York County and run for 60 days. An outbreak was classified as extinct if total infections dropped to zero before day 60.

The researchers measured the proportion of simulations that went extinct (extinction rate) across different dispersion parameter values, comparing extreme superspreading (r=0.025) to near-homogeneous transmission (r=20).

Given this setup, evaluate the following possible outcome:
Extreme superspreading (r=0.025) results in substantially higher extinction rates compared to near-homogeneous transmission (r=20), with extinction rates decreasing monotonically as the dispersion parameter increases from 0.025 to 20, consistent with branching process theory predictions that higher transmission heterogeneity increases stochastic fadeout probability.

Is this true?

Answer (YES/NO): YES